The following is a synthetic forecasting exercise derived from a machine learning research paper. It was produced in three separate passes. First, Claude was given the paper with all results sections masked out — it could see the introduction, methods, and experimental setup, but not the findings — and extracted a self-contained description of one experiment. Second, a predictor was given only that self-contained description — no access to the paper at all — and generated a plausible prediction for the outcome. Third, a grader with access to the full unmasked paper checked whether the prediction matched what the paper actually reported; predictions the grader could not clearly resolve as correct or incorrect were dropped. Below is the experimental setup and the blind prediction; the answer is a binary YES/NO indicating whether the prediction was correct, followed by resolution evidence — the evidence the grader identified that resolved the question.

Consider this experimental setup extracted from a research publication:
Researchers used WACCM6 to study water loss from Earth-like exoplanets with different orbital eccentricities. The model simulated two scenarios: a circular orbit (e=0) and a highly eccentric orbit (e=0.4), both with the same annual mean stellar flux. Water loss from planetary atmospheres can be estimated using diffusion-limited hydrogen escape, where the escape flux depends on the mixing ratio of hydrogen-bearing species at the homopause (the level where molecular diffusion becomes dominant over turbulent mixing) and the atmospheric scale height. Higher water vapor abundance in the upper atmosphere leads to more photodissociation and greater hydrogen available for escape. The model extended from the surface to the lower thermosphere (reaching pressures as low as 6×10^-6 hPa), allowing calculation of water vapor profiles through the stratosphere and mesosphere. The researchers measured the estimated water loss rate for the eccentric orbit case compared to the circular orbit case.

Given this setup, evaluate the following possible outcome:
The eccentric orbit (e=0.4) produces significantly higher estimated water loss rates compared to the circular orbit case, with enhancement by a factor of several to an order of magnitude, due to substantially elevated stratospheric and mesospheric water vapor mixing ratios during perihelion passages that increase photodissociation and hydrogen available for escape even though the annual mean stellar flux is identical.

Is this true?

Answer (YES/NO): NO